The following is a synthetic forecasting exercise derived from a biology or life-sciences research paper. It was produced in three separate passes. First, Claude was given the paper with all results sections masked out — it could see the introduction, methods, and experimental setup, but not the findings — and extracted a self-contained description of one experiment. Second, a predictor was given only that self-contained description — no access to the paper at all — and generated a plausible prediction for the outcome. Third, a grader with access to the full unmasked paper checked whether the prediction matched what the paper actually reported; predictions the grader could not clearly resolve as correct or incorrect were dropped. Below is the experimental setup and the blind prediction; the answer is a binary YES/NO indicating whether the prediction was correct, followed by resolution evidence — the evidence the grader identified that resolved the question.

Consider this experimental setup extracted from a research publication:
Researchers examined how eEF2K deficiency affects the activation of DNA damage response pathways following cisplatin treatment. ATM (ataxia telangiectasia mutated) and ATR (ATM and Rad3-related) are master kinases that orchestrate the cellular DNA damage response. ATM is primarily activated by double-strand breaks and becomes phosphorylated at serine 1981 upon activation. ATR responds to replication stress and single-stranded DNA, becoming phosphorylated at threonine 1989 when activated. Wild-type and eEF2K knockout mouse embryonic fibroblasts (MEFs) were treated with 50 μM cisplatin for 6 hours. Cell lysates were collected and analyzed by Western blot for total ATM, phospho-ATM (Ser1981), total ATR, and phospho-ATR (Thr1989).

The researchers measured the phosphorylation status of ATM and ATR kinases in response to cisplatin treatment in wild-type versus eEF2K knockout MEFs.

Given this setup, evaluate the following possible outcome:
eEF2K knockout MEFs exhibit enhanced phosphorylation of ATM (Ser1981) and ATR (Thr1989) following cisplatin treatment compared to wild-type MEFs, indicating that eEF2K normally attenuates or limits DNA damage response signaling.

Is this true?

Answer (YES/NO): NO